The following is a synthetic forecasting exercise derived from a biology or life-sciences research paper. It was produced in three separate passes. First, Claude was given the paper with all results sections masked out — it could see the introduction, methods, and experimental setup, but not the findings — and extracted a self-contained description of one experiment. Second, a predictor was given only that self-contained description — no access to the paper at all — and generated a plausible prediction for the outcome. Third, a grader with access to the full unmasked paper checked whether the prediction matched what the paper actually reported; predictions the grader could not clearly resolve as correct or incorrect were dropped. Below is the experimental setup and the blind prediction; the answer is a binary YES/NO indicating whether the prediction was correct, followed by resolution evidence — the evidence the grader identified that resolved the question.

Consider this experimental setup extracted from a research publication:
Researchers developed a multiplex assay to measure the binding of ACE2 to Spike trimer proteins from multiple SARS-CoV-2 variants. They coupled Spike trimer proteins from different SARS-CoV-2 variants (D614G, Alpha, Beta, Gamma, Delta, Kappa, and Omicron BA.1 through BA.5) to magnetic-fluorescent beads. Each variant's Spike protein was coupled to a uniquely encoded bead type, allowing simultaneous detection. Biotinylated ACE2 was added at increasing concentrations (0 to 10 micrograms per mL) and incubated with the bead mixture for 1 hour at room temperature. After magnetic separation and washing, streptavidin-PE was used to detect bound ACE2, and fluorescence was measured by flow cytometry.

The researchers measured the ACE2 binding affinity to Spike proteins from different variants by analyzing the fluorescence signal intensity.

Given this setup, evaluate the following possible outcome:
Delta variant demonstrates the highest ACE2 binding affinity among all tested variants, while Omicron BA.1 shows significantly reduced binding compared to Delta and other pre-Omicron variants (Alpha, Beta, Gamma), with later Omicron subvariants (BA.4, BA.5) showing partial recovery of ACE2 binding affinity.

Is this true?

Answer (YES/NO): NO